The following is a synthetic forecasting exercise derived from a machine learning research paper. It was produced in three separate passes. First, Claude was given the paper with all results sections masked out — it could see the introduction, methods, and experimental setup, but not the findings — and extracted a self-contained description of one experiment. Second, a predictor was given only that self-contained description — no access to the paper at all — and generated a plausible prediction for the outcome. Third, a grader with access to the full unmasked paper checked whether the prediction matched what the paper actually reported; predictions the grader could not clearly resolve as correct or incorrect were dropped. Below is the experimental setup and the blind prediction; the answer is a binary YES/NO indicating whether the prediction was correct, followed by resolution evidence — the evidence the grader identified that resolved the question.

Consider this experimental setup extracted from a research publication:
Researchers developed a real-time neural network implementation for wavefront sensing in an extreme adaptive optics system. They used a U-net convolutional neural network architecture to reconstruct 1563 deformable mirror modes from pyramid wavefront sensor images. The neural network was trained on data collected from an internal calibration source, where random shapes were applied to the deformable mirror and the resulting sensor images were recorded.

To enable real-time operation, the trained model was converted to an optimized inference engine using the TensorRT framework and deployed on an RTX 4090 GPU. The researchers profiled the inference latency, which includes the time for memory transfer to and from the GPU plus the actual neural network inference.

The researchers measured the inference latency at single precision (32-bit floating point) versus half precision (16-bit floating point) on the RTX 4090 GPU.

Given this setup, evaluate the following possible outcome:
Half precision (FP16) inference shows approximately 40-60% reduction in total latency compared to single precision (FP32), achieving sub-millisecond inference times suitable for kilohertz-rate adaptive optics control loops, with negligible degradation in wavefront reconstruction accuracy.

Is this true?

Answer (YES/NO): NO